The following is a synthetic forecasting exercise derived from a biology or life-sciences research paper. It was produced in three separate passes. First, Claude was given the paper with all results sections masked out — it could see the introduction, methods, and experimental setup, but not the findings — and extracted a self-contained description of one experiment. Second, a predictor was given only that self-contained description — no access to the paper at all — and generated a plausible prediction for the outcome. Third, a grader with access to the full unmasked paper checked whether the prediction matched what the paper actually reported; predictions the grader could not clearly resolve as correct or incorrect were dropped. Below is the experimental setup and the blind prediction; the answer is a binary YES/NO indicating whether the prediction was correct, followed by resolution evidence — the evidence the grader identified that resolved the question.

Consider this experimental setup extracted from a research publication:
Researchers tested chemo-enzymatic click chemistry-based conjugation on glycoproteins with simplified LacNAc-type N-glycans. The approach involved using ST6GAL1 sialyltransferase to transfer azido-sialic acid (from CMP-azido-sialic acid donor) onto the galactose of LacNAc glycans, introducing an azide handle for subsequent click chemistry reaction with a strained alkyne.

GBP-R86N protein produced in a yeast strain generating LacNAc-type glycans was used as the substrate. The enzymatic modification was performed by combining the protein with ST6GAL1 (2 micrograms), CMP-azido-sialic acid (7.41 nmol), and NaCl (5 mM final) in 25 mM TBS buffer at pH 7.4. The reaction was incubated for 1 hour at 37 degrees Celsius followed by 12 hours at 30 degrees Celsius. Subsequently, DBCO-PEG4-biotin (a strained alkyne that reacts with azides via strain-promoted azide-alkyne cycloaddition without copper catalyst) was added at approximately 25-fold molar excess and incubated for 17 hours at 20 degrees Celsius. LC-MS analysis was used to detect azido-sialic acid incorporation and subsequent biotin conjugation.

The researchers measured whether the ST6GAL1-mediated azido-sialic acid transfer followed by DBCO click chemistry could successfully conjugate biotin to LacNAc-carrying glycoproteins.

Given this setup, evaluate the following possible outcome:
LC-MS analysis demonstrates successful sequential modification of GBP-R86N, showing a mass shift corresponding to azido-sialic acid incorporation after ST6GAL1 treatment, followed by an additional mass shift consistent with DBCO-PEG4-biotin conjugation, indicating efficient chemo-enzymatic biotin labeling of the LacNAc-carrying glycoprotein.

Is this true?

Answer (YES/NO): NO